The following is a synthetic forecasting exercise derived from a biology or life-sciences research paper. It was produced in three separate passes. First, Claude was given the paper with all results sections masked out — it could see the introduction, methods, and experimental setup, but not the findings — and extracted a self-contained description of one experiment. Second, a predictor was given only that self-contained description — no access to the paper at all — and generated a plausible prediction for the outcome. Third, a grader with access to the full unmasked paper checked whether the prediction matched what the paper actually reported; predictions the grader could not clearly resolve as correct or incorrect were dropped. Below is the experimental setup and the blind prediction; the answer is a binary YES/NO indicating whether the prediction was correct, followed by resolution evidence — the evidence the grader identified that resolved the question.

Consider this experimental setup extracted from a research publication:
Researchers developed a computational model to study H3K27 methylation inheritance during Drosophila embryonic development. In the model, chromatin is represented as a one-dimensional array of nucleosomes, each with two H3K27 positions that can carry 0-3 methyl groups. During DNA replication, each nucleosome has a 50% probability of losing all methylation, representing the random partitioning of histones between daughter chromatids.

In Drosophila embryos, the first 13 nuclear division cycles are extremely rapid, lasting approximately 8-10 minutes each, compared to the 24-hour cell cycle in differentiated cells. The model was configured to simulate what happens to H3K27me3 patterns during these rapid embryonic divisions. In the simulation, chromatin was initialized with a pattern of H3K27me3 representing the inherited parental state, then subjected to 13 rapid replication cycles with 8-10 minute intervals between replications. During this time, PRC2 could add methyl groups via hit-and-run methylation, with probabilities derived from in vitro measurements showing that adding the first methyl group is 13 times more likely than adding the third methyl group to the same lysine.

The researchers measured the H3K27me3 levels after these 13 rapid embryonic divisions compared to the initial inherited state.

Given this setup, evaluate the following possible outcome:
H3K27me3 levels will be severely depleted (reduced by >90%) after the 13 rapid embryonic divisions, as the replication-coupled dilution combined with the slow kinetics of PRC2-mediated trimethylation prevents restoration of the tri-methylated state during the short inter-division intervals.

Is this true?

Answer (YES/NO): YES